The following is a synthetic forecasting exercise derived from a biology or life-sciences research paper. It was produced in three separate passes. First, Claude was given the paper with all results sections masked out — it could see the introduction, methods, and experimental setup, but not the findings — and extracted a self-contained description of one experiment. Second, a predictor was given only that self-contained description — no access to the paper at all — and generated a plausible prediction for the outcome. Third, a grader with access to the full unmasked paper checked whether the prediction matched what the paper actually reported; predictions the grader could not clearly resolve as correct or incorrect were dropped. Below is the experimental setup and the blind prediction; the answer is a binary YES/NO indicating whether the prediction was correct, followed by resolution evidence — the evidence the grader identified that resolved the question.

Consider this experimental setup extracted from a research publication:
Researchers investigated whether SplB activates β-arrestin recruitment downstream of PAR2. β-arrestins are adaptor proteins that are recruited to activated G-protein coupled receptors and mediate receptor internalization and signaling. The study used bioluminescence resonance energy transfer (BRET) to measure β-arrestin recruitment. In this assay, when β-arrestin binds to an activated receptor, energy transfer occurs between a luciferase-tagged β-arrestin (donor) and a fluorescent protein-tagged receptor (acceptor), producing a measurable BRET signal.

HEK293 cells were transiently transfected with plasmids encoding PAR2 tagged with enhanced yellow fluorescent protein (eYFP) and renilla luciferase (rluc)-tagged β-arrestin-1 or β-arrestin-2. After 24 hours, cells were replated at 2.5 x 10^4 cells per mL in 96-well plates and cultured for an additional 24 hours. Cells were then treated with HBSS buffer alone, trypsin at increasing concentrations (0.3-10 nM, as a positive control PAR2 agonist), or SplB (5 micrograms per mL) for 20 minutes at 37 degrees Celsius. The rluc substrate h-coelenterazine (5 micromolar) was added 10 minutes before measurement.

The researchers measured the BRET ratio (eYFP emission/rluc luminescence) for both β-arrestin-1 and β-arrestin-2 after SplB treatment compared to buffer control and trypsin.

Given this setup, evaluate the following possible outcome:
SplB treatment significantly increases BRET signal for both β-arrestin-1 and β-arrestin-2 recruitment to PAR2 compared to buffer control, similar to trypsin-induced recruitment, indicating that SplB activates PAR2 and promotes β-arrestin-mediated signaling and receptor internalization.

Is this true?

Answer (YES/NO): YES